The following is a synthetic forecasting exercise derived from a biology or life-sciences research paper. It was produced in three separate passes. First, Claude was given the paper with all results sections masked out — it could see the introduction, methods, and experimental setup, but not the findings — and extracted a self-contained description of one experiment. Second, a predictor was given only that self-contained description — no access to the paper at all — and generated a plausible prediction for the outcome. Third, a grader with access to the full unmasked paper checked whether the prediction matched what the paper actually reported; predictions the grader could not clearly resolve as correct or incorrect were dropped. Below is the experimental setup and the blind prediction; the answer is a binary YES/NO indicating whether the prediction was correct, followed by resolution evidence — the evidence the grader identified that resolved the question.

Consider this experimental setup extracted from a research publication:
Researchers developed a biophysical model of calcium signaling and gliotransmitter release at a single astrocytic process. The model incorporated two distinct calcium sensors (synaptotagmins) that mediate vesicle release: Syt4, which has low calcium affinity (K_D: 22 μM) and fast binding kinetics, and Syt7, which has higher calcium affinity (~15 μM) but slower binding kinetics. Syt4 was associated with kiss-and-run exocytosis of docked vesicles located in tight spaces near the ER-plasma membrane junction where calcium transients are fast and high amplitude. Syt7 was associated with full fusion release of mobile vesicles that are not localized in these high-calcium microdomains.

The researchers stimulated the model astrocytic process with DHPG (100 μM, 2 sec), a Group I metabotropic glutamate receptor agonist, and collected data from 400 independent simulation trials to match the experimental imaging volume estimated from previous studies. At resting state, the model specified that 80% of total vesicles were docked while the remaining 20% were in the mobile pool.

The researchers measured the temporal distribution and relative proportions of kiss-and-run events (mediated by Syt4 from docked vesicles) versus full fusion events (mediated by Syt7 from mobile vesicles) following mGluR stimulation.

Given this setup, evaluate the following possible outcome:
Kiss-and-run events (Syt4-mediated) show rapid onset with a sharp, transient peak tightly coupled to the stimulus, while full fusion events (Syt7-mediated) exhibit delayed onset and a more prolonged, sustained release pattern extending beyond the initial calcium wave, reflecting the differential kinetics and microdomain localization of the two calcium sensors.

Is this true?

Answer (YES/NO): YES